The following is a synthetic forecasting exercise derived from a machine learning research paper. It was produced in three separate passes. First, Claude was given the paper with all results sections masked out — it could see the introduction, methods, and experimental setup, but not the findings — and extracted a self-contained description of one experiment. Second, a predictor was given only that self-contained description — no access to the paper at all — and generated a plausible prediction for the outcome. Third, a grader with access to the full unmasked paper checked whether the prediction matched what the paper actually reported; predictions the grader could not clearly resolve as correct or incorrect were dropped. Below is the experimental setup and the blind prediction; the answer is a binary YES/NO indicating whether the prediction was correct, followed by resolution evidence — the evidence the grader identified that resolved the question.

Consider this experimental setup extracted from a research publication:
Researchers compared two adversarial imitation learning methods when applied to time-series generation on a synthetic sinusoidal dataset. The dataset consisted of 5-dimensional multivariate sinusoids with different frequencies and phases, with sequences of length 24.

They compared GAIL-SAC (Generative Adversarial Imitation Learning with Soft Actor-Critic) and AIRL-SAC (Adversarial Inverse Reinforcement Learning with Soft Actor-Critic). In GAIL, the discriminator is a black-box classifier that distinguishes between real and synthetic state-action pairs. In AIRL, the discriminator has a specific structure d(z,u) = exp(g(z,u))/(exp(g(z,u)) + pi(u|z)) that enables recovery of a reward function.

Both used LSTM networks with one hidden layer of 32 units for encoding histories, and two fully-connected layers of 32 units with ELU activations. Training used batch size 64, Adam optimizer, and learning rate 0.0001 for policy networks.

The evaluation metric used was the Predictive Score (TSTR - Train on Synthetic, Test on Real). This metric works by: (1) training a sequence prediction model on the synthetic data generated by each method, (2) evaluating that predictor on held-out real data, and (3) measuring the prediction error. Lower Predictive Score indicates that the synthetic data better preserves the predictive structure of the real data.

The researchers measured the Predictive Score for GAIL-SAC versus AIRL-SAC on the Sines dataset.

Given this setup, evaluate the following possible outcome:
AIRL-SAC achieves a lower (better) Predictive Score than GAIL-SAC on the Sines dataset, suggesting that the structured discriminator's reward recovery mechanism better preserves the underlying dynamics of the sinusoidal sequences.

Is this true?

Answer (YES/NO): YES